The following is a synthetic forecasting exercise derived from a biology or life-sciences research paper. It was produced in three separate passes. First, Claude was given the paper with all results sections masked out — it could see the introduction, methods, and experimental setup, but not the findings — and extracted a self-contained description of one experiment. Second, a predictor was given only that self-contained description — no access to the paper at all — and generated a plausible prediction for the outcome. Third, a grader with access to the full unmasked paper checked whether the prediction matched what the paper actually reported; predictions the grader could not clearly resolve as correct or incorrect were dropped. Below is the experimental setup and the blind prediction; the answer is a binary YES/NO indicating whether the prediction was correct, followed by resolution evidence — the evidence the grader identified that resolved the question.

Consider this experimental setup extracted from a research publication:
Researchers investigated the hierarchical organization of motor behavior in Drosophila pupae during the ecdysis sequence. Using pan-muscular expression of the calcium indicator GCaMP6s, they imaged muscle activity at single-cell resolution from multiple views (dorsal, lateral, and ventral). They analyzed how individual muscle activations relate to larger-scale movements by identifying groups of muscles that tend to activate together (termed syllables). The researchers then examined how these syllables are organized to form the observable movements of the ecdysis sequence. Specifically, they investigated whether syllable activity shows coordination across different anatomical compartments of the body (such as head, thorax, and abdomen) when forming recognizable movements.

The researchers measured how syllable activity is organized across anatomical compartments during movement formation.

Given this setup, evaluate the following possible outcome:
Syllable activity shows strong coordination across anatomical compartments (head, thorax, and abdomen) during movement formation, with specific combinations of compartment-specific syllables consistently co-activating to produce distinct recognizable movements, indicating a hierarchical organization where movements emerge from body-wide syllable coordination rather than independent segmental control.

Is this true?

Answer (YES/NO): YES